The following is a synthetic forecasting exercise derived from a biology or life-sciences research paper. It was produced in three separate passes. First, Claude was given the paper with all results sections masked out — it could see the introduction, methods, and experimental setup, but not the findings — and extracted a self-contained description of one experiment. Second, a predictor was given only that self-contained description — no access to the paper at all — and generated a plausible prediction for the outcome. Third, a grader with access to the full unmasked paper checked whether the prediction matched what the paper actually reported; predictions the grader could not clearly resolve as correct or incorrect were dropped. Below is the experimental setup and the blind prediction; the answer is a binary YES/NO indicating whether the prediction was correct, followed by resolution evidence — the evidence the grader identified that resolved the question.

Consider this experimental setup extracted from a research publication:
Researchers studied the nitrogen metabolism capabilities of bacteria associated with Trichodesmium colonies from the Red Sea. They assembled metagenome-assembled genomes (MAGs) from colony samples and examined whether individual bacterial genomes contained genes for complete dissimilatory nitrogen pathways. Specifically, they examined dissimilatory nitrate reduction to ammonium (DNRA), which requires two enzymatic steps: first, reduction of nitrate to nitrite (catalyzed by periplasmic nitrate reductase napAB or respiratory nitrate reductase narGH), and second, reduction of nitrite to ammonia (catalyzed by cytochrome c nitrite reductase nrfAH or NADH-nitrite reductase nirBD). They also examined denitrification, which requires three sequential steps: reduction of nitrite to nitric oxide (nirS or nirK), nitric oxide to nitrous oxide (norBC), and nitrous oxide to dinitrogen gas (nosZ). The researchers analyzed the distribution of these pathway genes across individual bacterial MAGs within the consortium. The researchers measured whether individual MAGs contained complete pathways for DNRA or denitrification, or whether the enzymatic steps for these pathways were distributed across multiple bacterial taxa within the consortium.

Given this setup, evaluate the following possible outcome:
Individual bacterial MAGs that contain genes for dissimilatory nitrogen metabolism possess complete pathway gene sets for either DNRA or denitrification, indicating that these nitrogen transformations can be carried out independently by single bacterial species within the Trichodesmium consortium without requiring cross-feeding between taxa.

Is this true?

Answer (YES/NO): NO